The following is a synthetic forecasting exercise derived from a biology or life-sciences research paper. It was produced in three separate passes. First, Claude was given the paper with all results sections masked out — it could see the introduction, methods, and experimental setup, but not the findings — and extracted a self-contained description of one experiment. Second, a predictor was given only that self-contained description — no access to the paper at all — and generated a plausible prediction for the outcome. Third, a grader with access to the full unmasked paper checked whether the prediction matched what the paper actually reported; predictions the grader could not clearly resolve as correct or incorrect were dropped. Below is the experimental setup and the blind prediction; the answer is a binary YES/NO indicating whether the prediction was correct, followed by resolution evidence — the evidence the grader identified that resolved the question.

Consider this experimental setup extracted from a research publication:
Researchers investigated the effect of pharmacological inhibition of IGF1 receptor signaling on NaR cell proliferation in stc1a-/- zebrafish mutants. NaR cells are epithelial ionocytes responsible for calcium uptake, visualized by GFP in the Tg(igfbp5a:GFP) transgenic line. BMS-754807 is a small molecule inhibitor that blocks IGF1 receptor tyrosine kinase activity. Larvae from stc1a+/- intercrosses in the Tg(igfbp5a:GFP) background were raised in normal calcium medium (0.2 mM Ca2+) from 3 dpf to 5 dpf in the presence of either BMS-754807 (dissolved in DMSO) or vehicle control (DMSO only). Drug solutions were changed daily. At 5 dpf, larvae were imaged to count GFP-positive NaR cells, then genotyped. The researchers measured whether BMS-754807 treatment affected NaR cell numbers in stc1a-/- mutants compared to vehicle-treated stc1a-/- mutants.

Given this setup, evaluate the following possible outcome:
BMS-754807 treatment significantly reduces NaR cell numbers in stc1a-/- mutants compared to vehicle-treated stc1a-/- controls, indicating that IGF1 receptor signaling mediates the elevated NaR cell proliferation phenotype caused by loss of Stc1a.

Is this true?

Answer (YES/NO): YES